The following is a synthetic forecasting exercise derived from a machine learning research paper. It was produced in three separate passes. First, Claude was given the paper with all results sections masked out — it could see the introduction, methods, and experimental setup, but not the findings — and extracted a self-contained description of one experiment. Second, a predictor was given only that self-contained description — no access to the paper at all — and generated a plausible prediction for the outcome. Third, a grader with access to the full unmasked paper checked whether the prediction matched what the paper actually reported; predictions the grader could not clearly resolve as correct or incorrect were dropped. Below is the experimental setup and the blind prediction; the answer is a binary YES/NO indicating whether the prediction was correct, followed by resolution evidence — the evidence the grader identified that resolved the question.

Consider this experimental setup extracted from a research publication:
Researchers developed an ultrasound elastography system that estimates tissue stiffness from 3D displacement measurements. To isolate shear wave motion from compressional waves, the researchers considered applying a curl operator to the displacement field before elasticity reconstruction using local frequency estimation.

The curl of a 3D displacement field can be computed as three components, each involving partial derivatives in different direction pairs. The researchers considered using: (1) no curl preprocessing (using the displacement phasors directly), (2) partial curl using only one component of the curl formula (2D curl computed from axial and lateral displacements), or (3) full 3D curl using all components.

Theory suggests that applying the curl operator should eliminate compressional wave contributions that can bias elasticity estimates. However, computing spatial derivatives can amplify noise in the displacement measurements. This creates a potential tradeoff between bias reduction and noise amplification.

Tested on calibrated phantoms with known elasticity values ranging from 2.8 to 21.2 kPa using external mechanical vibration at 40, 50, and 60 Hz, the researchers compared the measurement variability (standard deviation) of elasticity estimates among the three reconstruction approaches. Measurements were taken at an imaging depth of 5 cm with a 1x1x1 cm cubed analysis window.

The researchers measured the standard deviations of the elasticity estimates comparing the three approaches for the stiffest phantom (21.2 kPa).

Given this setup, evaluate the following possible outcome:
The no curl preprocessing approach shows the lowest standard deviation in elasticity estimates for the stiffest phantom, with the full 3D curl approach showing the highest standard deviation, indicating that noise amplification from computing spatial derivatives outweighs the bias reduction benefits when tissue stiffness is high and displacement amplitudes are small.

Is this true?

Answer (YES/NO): NO